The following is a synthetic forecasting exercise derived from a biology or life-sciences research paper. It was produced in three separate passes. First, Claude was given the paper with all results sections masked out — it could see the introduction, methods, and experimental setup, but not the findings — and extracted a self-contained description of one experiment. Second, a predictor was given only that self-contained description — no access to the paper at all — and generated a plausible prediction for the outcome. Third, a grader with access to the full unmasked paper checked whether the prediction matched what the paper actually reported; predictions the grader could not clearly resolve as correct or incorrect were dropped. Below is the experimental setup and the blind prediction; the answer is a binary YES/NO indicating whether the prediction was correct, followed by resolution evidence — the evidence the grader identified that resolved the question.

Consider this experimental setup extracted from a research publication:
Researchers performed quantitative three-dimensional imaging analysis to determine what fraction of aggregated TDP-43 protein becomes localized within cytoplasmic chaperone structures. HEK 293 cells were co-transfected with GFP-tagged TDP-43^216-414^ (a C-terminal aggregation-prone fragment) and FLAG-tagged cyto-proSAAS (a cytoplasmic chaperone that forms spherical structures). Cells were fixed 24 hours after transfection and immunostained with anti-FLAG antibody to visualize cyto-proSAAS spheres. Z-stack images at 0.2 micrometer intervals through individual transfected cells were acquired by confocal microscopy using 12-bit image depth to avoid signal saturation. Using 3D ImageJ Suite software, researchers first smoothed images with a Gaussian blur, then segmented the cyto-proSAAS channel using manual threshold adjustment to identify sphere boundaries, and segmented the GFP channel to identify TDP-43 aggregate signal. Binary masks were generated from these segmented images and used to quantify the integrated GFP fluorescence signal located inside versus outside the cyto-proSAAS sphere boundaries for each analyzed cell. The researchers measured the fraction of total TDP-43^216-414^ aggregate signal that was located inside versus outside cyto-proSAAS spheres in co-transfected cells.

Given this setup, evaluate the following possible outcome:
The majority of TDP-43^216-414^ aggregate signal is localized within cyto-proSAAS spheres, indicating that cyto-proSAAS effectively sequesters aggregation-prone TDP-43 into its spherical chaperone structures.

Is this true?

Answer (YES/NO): YES